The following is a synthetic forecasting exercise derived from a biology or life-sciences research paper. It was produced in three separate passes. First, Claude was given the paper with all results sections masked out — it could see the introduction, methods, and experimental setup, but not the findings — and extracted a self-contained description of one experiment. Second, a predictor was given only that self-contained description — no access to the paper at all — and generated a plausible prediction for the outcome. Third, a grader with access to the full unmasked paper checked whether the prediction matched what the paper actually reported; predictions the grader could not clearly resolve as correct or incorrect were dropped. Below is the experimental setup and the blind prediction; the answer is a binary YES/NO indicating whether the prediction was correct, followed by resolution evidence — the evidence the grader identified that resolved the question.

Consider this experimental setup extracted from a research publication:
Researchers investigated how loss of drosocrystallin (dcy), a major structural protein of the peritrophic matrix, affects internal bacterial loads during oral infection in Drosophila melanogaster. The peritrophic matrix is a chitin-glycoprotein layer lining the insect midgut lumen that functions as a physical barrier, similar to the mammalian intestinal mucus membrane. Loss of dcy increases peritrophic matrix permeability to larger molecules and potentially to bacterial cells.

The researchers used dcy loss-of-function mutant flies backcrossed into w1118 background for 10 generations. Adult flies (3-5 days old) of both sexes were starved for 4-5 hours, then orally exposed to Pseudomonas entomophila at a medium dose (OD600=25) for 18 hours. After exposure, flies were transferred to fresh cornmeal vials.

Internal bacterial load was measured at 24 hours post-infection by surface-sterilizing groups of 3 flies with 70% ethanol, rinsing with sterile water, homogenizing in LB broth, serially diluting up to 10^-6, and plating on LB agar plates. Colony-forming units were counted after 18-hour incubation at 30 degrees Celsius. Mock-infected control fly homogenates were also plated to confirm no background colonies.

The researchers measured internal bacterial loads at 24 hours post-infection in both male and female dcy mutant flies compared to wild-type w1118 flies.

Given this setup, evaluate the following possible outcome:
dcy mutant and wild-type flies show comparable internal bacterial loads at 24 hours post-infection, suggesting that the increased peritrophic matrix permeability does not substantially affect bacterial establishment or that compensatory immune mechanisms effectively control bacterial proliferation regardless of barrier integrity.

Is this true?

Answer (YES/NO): NO